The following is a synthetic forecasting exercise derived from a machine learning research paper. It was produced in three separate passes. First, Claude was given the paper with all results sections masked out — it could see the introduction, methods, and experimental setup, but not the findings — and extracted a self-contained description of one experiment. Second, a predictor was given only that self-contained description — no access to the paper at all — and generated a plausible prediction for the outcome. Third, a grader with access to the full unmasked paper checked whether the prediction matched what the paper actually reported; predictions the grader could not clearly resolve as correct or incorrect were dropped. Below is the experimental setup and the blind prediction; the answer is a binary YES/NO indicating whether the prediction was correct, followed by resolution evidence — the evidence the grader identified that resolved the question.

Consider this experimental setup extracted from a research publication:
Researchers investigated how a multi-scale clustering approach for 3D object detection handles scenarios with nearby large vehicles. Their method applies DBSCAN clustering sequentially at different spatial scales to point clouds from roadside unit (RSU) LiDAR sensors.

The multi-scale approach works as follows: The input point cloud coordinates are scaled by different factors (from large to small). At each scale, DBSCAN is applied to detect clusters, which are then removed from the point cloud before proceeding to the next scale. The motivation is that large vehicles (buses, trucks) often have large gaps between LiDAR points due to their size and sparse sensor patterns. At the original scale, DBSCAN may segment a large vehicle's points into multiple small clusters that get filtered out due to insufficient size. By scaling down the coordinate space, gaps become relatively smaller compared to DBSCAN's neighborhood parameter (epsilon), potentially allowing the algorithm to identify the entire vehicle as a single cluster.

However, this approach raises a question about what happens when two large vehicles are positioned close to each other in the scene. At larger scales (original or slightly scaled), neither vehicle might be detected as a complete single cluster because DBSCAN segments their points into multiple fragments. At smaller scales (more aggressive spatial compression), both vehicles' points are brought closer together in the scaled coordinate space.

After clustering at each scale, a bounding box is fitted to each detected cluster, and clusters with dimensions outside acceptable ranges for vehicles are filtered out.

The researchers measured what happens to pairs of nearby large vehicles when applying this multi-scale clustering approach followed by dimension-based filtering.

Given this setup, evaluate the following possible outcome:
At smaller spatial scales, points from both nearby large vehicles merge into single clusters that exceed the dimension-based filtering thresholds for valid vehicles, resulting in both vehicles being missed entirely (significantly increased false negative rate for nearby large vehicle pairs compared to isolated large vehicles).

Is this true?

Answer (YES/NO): YES